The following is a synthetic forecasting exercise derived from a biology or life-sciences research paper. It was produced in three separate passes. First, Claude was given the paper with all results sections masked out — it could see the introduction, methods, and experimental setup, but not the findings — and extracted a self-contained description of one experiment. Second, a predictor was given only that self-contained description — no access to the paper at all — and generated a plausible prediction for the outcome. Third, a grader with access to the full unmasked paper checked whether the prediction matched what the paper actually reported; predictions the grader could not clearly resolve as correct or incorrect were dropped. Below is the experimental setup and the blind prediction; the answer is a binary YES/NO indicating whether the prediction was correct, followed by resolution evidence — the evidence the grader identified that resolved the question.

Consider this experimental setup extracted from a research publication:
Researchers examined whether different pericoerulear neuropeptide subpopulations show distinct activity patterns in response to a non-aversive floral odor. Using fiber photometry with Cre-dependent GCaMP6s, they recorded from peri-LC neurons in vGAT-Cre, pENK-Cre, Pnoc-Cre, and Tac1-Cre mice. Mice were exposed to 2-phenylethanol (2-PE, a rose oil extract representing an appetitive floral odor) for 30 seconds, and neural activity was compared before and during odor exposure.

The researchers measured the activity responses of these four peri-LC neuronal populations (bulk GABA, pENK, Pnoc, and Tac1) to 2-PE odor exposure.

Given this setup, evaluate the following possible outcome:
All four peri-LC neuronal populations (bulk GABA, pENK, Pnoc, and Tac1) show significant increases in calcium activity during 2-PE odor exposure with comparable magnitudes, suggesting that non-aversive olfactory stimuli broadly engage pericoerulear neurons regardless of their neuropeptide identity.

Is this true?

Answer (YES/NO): NO